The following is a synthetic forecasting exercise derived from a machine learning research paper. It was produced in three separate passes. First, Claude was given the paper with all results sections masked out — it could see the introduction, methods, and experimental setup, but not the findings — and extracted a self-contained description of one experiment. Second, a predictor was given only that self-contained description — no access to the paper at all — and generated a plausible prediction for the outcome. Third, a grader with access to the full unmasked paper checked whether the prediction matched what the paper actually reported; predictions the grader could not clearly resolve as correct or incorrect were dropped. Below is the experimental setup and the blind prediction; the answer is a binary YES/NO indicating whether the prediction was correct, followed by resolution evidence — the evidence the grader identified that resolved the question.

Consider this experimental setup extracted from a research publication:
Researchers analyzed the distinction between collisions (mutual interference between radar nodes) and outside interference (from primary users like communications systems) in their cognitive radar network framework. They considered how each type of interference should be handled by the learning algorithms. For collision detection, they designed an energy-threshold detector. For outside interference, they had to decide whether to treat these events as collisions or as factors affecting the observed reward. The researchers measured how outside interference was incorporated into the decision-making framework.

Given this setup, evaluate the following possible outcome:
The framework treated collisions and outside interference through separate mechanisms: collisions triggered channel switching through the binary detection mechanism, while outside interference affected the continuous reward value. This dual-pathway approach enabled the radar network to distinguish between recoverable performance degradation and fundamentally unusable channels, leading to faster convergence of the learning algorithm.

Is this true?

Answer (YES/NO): NO